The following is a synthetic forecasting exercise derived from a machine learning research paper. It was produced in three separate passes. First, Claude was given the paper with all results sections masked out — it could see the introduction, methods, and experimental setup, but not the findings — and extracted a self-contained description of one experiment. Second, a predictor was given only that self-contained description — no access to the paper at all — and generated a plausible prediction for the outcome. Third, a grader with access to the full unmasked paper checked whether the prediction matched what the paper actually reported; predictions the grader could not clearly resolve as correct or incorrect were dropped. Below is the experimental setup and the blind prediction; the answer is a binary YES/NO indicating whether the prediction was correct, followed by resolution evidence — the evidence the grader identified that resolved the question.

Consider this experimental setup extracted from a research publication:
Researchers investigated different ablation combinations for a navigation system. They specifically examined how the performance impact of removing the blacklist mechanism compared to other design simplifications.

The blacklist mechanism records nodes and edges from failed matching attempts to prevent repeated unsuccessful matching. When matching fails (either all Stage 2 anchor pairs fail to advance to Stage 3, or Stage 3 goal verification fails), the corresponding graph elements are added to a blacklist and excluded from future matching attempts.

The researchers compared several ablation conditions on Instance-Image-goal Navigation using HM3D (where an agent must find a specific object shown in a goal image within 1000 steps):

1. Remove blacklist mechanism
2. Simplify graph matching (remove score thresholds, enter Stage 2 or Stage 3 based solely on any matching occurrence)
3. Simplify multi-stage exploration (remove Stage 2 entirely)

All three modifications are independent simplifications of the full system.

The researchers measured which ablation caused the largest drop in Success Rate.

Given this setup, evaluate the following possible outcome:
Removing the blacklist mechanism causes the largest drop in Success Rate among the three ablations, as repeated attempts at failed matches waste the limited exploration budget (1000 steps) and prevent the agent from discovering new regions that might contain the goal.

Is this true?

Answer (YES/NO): YES